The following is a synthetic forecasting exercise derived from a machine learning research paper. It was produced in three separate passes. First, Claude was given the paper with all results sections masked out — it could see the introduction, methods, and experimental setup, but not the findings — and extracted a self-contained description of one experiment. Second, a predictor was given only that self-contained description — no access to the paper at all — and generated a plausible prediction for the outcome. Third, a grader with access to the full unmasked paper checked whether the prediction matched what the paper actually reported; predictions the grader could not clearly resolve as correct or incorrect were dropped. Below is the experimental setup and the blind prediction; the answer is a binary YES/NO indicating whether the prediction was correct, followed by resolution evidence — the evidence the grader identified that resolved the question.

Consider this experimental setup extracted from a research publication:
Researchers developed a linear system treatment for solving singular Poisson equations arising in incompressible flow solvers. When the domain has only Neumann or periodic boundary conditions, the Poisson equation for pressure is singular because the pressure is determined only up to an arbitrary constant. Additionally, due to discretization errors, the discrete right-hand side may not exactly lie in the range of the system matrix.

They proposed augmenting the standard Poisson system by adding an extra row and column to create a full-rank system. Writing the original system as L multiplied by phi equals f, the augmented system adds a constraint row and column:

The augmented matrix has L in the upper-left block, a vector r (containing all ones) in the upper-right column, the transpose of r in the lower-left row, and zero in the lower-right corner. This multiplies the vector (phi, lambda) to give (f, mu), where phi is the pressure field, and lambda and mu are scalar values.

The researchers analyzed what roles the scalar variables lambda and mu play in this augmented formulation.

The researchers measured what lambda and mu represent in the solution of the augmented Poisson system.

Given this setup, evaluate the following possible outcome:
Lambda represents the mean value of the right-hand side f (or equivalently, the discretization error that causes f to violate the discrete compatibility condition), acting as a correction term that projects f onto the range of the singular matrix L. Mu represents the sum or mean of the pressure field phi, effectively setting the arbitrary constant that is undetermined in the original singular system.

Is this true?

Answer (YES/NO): YES